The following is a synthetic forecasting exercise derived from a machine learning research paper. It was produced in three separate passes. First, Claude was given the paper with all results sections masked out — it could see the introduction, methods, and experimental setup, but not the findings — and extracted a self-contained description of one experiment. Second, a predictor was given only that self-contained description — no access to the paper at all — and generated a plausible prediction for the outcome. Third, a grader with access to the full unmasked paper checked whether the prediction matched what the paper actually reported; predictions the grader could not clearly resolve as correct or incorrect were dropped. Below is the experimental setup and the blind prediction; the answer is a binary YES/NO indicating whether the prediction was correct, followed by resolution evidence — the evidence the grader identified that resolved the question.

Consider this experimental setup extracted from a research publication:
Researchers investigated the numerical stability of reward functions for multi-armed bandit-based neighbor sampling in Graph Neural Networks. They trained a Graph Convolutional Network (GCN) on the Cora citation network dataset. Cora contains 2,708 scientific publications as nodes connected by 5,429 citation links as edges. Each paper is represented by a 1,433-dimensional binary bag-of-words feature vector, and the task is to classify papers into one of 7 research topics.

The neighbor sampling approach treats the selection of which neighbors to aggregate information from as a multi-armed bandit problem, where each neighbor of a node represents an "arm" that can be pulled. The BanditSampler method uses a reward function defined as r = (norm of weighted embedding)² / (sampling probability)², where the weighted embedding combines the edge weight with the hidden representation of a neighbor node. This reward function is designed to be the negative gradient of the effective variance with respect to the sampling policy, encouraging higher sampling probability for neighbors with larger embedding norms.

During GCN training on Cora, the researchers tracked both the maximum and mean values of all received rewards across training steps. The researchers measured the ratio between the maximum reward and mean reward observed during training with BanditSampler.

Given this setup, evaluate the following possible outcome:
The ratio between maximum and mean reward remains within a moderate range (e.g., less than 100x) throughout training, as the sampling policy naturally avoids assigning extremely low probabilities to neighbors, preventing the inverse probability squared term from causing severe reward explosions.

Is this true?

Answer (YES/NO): NO